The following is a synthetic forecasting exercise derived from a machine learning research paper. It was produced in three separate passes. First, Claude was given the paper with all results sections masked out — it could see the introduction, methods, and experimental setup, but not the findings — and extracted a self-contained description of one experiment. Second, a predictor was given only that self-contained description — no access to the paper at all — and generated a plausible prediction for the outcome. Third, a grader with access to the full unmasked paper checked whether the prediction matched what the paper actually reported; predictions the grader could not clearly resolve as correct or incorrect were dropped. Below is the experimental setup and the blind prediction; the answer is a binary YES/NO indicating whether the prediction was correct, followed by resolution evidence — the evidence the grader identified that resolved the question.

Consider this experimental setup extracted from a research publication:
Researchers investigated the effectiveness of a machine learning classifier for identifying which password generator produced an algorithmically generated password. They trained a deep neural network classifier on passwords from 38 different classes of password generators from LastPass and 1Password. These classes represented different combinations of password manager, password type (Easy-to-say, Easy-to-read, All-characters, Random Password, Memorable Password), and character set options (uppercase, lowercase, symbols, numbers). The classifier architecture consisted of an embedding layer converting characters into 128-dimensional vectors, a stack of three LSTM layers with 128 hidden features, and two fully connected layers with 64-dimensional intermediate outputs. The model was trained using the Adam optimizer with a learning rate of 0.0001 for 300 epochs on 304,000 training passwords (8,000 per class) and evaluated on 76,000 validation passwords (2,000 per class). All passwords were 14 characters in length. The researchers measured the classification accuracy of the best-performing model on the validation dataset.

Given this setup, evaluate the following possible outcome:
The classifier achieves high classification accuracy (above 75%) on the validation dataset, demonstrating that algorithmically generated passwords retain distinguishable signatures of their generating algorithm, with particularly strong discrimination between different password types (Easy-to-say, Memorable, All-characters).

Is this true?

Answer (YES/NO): YES